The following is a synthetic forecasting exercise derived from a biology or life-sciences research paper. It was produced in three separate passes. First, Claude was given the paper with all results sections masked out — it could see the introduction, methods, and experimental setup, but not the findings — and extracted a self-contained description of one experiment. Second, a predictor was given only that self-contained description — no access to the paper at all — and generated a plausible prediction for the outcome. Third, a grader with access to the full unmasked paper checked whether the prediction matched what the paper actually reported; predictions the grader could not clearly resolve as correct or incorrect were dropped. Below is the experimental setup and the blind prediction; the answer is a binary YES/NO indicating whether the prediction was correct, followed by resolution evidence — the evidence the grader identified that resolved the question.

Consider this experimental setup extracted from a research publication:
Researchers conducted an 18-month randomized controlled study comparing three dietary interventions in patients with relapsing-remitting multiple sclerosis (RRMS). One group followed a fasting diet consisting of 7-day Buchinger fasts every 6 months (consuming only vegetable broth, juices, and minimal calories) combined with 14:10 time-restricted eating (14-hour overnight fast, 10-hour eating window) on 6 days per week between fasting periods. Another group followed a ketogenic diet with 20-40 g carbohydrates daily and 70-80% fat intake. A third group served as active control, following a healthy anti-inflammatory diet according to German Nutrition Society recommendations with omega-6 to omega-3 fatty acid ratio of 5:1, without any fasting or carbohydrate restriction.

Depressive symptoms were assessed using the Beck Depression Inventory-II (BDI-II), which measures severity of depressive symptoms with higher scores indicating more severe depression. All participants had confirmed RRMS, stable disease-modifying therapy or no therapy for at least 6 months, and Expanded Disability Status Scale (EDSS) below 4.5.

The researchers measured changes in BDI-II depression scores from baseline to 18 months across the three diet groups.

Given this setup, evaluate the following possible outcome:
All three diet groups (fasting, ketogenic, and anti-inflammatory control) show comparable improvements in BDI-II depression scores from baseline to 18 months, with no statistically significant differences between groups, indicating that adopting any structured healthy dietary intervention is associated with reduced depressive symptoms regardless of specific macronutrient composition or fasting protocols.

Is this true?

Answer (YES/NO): NO